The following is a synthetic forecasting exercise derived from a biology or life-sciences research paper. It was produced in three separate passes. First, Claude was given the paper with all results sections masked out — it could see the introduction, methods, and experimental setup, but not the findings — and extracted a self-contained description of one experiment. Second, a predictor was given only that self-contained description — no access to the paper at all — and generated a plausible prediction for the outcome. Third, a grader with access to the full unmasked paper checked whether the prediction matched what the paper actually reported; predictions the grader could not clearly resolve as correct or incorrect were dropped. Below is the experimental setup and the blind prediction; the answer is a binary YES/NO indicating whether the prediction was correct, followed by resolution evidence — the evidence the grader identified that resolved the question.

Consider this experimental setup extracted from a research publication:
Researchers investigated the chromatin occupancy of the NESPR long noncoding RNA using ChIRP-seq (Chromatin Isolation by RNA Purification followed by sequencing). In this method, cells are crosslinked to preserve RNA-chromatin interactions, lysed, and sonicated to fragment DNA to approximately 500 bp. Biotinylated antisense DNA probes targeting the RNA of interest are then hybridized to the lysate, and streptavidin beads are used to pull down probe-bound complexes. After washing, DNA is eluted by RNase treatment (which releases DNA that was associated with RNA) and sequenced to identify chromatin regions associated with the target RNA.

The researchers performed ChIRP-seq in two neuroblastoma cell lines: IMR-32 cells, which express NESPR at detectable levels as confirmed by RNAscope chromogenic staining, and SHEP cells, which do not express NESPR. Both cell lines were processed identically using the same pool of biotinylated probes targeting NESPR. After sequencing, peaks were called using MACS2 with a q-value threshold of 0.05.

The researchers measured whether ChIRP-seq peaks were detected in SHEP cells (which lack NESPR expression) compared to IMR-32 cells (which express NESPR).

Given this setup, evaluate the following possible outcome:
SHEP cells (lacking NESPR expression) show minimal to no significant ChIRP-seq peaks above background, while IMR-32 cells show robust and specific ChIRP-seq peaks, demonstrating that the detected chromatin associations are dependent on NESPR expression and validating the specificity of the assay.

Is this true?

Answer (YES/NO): NO